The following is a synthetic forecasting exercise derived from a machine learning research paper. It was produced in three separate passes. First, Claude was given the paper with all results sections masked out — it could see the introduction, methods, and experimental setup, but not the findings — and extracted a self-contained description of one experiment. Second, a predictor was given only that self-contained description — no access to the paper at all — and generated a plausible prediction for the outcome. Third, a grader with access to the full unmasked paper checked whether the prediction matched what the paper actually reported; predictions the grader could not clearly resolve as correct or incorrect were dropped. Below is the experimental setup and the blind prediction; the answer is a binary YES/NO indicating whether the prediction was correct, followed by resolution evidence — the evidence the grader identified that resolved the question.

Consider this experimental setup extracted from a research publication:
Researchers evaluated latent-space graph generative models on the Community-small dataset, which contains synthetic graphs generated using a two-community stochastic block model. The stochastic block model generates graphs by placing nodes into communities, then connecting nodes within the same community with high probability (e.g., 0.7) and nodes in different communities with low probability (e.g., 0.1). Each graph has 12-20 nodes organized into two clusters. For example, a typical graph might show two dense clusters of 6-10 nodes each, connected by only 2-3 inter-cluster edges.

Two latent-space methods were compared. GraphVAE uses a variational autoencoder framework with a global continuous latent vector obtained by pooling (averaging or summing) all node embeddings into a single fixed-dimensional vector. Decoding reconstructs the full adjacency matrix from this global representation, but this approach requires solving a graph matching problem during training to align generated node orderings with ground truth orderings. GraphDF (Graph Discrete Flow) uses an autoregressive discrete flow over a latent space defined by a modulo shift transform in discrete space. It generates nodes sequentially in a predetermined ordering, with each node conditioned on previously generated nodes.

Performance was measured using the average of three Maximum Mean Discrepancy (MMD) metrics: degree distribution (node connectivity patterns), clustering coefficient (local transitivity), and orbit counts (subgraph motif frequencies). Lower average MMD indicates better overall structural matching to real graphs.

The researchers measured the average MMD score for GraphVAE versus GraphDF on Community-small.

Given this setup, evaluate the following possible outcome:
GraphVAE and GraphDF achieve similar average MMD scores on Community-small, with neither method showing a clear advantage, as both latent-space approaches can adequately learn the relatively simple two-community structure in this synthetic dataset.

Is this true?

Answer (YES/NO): NO